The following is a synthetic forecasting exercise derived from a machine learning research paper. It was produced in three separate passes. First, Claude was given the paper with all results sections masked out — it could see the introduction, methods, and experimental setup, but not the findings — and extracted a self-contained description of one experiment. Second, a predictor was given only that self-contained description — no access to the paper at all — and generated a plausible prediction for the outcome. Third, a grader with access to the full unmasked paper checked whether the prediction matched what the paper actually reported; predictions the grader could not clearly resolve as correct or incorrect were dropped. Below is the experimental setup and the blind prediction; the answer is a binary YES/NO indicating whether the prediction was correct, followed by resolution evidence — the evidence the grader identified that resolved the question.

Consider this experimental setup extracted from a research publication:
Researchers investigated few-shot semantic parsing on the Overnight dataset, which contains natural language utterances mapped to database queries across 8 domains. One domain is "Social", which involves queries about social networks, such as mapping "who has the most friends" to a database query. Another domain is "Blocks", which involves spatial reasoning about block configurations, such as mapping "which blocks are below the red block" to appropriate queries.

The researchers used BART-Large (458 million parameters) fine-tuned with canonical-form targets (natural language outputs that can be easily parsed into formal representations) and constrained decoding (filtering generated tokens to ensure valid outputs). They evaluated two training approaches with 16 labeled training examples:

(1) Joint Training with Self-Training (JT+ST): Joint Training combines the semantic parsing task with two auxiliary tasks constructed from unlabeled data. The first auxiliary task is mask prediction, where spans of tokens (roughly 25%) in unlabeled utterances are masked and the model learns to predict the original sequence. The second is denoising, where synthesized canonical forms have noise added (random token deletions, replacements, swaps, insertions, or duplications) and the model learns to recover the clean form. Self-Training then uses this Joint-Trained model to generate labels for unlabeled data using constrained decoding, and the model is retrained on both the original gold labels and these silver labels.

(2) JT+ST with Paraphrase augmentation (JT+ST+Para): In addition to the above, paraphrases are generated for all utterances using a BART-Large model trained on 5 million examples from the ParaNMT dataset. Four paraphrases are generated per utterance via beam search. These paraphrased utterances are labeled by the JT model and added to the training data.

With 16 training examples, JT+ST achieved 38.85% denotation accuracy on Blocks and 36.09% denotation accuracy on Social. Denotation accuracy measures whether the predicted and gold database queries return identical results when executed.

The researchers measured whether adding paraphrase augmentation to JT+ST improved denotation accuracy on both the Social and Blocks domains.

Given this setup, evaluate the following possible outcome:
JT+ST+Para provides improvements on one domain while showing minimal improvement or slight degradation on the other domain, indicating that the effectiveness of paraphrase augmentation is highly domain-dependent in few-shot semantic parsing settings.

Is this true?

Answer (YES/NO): NO